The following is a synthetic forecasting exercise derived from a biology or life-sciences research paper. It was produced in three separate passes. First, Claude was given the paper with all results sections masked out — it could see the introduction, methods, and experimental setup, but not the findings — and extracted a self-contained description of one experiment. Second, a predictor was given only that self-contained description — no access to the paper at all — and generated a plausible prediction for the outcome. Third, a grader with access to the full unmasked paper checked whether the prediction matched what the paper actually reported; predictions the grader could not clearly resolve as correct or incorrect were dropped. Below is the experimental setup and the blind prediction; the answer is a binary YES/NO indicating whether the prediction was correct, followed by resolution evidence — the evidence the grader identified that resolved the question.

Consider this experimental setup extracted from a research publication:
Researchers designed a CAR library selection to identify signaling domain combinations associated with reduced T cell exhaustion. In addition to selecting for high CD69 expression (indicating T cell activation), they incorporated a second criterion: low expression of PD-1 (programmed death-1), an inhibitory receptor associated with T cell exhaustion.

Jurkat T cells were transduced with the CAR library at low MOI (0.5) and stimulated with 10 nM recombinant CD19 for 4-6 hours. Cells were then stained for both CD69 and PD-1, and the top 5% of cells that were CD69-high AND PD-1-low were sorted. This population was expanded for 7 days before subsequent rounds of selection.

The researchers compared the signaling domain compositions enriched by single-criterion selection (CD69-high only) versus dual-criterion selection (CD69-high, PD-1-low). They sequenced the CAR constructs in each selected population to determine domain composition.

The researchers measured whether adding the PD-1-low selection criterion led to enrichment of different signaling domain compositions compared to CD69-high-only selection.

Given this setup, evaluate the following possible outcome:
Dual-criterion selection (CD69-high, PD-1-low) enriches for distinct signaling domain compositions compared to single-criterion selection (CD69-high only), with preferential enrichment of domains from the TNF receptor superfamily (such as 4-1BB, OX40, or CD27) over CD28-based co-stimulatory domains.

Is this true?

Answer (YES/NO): NO